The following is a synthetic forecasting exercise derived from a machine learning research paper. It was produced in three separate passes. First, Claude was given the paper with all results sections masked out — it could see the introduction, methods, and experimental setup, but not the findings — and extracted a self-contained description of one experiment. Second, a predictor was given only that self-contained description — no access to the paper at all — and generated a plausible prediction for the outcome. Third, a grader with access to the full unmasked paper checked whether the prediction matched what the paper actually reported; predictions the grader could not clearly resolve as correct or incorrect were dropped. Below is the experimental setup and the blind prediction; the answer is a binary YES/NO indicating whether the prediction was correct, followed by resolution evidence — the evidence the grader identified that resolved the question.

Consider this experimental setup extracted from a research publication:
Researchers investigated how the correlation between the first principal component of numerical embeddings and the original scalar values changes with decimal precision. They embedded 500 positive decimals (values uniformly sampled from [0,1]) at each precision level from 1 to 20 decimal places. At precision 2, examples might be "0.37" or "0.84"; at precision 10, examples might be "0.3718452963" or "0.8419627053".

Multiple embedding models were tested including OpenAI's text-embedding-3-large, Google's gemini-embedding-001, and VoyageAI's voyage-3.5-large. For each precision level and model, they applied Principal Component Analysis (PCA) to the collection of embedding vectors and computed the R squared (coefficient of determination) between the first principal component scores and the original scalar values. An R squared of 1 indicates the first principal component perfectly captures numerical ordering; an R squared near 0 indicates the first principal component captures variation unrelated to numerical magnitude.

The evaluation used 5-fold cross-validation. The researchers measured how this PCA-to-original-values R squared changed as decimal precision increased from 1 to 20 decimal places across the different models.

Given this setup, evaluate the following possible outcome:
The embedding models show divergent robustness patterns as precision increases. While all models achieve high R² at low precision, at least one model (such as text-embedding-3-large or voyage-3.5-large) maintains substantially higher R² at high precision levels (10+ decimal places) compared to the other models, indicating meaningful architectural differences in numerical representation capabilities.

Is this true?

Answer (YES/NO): NO